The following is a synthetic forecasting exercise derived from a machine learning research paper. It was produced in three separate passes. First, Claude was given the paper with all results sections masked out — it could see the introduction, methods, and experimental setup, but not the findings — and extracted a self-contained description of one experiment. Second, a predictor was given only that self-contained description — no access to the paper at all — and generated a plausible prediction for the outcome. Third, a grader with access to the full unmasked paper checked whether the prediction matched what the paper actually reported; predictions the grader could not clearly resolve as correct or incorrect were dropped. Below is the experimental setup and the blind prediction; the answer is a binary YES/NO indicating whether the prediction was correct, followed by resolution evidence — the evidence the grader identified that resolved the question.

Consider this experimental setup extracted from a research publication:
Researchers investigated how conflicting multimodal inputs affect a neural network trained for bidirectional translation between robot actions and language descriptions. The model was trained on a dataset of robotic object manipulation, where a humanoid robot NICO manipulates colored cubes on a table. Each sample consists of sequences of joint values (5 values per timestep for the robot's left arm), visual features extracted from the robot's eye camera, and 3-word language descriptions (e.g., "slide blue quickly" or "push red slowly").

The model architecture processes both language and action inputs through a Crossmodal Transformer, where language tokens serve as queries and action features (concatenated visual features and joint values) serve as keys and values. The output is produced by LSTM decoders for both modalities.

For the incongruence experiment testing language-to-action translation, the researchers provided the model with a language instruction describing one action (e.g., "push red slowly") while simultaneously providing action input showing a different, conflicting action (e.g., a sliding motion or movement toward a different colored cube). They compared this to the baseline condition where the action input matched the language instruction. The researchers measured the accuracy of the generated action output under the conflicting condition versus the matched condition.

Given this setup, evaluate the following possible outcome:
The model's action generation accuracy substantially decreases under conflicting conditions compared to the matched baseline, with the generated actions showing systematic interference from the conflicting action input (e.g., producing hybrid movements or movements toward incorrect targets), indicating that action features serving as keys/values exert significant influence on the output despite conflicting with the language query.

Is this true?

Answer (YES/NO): YES